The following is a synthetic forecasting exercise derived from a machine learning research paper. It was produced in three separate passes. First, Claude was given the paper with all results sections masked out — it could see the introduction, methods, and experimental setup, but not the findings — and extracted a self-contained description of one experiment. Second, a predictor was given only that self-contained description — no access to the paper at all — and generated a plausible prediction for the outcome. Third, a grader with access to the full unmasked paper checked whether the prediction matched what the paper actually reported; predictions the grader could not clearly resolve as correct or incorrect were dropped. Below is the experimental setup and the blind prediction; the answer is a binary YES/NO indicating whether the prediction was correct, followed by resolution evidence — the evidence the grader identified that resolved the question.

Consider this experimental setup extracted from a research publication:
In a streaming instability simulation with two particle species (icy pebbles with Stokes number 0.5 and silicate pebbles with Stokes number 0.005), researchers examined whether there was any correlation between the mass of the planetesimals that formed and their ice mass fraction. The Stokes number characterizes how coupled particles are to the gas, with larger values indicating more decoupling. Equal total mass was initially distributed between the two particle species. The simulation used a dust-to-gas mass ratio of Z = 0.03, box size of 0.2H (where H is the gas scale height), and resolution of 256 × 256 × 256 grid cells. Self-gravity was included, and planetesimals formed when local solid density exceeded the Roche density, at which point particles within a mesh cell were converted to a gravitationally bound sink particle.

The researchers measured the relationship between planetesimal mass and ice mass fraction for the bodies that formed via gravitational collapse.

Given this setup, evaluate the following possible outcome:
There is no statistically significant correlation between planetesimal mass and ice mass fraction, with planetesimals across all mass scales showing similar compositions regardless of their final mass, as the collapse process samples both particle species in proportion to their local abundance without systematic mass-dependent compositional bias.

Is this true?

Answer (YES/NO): NO